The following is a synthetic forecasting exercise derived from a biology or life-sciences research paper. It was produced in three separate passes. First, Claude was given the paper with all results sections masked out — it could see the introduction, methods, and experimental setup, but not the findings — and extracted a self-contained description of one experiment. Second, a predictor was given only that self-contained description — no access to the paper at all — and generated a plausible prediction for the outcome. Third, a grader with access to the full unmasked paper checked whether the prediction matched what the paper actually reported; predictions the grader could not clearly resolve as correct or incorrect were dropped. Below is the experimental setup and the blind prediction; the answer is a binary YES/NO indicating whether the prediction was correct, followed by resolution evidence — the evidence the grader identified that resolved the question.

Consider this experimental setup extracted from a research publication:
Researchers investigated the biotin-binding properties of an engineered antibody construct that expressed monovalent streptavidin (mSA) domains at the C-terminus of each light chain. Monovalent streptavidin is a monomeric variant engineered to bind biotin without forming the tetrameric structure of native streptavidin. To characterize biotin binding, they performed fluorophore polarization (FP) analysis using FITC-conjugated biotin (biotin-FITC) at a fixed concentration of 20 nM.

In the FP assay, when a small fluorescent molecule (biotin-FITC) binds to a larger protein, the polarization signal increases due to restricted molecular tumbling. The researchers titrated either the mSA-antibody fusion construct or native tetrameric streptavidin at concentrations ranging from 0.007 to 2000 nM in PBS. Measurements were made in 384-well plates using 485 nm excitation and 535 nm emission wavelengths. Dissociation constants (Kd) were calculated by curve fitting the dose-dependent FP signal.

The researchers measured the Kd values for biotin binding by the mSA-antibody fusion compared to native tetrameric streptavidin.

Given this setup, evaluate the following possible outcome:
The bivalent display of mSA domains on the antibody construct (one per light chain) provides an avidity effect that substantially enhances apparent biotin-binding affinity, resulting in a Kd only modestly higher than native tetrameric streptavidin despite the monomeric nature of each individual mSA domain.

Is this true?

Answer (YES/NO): NO